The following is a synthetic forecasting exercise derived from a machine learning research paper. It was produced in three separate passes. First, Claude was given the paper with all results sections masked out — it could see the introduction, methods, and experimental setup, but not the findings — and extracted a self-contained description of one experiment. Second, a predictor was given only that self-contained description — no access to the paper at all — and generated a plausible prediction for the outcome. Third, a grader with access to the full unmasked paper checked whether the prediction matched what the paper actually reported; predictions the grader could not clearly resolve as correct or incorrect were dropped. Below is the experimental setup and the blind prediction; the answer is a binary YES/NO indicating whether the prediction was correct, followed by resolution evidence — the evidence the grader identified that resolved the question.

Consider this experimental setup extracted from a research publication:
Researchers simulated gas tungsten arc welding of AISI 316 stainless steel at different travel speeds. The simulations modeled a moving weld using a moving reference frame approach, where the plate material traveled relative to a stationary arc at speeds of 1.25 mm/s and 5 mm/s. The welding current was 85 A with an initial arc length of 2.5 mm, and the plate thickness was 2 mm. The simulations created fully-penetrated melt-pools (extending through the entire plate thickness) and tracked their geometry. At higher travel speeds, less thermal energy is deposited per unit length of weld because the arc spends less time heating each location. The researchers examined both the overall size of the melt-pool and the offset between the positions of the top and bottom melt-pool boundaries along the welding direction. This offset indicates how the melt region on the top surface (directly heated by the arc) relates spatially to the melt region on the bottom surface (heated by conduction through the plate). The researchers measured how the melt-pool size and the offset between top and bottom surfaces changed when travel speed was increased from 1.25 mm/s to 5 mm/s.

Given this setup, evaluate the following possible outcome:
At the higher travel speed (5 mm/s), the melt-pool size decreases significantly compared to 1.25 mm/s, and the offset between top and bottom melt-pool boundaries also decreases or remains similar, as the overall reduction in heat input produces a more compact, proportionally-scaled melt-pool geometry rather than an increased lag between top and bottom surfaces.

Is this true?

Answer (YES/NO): NO